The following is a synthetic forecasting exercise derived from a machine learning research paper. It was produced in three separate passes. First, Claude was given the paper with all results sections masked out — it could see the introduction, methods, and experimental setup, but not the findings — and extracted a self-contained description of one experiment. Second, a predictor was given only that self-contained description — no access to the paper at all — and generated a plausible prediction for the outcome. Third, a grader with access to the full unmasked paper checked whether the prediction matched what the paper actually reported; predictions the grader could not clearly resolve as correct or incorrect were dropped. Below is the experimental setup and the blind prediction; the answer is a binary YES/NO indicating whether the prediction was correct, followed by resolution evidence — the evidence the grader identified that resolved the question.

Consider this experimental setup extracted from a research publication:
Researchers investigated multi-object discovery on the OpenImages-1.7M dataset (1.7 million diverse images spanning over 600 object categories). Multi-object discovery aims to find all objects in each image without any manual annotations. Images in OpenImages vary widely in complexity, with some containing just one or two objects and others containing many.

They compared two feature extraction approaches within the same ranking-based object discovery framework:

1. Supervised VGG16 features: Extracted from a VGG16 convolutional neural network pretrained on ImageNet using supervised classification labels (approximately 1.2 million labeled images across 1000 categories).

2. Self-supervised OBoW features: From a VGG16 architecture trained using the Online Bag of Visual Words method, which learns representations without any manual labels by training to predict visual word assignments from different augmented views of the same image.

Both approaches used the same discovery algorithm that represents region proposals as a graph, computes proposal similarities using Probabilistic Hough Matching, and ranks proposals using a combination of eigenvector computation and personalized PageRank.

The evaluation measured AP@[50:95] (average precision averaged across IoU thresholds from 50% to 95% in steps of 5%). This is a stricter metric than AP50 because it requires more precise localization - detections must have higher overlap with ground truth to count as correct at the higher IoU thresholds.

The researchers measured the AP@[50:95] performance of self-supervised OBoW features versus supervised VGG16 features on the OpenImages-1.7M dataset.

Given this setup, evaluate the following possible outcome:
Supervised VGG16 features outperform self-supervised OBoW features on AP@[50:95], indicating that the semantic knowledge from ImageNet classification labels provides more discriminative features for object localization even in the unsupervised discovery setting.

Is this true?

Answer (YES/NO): NO